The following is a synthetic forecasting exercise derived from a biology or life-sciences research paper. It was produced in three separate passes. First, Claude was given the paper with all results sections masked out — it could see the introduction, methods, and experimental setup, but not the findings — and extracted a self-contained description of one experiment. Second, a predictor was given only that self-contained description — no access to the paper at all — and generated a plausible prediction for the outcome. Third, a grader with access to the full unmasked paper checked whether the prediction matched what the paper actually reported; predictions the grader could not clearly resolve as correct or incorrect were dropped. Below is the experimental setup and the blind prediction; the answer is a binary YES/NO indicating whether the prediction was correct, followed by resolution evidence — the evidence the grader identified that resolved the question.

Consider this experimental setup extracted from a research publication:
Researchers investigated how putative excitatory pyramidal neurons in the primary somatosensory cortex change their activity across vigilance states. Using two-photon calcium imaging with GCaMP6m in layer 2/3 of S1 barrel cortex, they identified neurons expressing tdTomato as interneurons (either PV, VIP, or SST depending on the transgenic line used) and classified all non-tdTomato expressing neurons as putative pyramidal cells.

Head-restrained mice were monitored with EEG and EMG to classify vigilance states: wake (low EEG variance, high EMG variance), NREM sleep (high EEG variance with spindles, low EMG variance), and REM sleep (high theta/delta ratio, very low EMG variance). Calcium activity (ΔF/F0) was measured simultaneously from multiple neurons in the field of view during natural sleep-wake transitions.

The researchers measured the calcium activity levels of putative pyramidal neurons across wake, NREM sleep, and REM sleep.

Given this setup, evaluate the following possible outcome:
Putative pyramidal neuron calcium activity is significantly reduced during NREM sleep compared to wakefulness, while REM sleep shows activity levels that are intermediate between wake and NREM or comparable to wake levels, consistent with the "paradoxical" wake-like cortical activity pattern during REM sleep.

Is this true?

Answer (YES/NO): NO